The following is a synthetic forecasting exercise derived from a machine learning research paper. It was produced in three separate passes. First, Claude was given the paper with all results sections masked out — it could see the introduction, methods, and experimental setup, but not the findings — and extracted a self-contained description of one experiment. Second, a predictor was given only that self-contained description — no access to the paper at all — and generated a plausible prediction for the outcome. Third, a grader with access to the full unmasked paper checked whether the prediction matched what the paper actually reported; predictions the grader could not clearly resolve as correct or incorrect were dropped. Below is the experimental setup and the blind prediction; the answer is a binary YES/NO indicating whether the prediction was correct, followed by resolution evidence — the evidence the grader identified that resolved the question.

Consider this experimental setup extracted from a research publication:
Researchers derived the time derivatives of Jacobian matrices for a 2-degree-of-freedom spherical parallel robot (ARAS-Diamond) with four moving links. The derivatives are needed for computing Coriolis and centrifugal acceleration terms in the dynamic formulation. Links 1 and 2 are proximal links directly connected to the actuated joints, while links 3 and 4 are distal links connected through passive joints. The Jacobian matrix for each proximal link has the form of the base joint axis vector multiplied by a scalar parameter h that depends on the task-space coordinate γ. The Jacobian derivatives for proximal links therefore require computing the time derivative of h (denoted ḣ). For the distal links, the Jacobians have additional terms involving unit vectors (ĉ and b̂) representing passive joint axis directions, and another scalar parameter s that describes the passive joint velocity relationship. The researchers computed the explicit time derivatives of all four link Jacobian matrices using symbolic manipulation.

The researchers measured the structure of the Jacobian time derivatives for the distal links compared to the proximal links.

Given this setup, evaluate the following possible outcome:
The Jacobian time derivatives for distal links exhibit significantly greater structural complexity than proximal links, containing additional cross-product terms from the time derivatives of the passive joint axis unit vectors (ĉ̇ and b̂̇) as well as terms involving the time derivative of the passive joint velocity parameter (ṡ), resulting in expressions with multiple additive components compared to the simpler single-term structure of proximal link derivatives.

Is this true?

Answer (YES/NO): YES